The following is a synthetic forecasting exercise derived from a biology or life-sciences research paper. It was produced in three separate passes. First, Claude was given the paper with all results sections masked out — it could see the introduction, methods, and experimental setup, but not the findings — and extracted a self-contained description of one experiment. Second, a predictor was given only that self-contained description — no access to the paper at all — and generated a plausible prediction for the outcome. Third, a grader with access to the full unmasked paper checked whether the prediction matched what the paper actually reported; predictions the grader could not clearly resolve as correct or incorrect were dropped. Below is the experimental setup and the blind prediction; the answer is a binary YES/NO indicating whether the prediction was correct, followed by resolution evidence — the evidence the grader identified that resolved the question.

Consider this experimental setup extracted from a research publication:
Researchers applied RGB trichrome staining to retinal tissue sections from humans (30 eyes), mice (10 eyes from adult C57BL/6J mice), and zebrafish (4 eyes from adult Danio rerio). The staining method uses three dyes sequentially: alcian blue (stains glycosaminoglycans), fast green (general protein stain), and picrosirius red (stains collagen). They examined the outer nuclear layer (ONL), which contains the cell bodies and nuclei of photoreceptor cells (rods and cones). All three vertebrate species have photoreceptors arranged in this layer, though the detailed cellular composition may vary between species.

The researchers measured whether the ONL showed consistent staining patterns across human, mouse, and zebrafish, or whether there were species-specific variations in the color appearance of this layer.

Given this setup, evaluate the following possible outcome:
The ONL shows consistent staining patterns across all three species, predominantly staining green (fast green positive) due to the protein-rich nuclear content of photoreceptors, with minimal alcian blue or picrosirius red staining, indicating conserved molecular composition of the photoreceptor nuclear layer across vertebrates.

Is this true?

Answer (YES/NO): NO